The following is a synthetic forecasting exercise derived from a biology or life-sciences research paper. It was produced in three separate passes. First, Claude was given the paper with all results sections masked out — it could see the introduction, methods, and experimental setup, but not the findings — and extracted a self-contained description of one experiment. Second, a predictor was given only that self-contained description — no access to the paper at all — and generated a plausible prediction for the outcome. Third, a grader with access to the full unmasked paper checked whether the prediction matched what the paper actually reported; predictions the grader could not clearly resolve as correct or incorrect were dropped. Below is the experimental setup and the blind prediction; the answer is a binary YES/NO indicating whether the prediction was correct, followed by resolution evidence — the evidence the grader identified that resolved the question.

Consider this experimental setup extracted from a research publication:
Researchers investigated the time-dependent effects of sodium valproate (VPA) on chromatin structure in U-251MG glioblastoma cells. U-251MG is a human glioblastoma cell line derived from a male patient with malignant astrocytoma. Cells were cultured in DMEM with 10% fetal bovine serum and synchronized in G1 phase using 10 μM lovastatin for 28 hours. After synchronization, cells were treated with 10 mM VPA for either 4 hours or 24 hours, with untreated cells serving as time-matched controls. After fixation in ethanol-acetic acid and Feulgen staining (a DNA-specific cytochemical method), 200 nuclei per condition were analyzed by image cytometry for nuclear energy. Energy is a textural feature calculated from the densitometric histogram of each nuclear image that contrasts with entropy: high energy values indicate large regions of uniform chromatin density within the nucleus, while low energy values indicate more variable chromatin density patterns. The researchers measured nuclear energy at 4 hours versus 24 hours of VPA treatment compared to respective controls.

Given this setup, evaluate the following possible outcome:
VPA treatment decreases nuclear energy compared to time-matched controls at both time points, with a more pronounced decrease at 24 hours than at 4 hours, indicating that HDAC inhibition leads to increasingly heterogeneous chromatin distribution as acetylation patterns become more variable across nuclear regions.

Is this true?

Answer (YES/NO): NO